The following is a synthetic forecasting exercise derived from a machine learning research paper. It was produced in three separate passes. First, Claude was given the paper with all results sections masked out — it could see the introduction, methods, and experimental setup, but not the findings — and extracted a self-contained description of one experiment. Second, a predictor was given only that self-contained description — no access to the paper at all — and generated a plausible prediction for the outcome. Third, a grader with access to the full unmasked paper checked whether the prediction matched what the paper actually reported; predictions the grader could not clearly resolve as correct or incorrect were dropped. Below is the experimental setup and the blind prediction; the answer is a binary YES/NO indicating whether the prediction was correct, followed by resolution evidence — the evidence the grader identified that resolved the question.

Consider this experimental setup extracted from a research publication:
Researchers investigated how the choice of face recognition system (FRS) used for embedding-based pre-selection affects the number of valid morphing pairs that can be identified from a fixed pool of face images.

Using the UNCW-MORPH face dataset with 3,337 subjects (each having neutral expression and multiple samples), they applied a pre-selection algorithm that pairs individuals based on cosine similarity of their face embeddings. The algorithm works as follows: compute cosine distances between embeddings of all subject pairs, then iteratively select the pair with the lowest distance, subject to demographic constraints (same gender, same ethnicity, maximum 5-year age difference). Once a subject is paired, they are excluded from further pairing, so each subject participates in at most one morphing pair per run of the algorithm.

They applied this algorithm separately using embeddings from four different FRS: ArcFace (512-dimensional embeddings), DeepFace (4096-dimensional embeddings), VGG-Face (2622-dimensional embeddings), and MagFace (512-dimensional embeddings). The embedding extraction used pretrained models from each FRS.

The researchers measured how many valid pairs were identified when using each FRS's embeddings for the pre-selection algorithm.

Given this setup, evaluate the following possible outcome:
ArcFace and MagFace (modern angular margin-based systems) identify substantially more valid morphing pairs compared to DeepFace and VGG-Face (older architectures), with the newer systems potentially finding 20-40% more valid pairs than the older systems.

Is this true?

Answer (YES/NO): NO